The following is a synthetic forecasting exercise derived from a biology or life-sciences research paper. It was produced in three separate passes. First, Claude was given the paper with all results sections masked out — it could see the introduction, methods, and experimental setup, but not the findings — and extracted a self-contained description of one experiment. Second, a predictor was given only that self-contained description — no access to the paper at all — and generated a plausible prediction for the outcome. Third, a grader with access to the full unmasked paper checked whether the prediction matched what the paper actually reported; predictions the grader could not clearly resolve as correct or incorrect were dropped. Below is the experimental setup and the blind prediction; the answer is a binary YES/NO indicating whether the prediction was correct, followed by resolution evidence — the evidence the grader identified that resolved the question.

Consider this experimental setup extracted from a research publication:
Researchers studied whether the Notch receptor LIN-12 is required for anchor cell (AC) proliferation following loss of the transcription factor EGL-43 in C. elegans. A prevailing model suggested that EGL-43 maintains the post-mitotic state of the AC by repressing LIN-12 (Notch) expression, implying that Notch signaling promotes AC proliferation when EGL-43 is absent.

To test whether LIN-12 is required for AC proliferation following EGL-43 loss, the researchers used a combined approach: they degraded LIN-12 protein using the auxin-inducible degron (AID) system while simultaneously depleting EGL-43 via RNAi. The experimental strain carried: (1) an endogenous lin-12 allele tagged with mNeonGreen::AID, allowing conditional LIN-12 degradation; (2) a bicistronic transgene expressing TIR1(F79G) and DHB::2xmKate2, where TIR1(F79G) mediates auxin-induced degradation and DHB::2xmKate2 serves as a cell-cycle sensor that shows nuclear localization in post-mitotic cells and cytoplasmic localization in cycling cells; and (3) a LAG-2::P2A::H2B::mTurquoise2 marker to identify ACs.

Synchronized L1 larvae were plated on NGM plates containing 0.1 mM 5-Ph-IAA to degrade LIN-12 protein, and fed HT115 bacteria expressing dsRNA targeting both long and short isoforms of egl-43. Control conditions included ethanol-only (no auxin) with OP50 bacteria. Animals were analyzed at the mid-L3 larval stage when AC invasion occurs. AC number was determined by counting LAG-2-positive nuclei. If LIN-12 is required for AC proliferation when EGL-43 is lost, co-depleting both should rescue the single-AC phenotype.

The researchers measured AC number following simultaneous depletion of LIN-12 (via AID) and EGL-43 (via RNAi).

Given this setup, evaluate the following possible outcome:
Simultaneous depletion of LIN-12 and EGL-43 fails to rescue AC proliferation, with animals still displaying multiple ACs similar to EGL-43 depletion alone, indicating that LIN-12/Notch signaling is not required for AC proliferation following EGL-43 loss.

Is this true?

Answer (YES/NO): YES